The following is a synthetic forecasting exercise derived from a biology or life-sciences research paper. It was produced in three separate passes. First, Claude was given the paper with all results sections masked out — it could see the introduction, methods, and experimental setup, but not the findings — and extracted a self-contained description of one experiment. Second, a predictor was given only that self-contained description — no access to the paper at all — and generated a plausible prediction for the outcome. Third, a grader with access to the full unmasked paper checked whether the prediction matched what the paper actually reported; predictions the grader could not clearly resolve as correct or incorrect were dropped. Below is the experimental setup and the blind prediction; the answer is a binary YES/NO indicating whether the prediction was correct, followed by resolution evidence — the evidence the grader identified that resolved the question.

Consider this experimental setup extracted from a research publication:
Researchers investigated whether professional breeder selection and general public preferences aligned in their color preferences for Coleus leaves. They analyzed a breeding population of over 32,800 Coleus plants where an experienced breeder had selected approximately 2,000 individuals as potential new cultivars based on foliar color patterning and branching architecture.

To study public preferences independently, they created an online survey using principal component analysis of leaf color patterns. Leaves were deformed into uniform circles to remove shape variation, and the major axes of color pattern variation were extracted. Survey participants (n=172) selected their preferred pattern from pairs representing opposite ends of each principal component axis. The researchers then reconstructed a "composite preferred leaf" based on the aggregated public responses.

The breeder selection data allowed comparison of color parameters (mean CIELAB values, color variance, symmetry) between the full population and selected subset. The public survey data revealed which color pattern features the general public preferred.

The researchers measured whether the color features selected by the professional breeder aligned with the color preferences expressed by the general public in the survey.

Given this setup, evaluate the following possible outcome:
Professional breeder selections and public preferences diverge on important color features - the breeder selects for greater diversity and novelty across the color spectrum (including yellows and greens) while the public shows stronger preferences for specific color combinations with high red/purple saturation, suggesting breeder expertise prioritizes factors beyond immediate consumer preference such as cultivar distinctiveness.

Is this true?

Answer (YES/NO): NO